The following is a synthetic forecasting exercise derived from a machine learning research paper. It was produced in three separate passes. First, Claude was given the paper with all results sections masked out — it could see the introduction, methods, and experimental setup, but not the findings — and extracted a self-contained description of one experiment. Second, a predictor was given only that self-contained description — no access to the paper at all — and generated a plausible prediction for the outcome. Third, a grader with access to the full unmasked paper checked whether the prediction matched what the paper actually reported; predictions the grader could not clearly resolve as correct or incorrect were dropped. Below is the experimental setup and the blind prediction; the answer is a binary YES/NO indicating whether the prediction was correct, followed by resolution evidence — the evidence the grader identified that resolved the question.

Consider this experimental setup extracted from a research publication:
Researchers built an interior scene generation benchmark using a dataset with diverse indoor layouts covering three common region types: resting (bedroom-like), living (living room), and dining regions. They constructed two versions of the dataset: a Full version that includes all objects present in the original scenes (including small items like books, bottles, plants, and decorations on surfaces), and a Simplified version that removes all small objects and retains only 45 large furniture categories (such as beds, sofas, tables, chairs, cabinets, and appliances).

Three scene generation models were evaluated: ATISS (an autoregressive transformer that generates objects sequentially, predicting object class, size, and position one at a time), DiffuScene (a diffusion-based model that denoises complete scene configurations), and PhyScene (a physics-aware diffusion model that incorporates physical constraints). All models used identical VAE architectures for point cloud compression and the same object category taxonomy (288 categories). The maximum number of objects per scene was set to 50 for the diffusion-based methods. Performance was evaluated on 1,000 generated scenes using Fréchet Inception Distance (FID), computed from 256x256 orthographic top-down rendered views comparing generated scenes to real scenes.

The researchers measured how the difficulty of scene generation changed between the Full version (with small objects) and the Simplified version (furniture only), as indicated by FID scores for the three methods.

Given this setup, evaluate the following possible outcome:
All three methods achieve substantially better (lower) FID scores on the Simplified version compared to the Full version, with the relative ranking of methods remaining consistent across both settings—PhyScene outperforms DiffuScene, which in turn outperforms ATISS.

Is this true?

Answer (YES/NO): NO